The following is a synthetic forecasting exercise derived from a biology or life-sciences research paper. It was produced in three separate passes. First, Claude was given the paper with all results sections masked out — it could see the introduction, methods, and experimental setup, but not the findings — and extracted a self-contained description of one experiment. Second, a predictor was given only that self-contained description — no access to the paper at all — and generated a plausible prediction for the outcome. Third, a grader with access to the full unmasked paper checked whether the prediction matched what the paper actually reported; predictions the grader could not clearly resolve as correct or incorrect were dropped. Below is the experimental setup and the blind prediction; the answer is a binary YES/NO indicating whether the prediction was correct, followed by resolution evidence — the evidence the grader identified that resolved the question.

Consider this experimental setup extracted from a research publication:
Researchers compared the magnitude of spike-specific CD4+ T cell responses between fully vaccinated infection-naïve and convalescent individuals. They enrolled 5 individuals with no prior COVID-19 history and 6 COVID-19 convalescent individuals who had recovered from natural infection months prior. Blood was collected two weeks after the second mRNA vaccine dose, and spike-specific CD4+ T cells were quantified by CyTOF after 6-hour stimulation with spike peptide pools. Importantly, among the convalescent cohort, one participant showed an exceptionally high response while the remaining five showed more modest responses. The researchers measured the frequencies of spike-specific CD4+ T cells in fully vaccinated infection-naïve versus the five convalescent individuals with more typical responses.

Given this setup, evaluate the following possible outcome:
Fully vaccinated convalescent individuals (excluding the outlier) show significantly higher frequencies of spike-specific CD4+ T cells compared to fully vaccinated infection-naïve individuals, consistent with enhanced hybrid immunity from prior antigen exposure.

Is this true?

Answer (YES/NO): NO